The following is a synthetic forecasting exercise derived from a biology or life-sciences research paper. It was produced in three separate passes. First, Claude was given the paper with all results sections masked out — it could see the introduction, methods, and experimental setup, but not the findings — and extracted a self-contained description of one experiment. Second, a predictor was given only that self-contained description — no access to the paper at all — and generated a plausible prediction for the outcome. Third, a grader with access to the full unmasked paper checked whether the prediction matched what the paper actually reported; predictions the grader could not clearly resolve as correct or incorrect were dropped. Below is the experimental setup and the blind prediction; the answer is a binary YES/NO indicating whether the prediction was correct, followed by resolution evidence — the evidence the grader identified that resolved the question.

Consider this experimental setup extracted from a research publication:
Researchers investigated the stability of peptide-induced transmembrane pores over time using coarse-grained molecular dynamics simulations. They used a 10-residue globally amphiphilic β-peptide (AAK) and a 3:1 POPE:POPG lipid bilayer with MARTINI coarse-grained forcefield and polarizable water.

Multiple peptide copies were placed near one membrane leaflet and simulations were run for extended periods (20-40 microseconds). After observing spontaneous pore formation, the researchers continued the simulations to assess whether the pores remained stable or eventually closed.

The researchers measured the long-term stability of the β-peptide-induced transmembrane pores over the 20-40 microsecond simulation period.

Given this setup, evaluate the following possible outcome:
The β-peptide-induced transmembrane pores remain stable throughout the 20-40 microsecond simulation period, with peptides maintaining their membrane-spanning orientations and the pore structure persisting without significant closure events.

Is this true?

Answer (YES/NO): YES